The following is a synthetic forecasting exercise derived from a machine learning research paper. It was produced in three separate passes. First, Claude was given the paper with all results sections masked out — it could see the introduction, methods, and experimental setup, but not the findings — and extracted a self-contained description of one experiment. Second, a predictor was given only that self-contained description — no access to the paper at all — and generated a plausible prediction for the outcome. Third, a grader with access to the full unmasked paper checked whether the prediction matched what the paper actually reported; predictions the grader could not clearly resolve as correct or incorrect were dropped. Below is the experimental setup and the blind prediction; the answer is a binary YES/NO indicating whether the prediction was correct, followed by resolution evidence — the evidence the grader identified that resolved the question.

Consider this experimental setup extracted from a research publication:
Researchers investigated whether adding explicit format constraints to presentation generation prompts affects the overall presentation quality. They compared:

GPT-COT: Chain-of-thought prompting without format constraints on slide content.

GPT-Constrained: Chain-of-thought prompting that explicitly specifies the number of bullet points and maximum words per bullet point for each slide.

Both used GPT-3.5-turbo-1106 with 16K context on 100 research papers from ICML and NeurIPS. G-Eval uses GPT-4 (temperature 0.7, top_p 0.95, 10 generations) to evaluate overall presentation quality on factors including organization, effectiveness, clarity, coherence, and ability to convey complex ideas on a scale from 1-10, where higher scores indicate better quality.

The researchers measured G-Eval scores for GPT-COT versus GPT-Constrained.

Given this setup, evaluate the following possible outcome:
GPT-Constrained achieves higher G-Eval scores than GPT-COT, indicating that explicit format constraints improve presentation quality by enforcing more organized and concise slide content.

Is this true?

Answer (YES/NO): NO